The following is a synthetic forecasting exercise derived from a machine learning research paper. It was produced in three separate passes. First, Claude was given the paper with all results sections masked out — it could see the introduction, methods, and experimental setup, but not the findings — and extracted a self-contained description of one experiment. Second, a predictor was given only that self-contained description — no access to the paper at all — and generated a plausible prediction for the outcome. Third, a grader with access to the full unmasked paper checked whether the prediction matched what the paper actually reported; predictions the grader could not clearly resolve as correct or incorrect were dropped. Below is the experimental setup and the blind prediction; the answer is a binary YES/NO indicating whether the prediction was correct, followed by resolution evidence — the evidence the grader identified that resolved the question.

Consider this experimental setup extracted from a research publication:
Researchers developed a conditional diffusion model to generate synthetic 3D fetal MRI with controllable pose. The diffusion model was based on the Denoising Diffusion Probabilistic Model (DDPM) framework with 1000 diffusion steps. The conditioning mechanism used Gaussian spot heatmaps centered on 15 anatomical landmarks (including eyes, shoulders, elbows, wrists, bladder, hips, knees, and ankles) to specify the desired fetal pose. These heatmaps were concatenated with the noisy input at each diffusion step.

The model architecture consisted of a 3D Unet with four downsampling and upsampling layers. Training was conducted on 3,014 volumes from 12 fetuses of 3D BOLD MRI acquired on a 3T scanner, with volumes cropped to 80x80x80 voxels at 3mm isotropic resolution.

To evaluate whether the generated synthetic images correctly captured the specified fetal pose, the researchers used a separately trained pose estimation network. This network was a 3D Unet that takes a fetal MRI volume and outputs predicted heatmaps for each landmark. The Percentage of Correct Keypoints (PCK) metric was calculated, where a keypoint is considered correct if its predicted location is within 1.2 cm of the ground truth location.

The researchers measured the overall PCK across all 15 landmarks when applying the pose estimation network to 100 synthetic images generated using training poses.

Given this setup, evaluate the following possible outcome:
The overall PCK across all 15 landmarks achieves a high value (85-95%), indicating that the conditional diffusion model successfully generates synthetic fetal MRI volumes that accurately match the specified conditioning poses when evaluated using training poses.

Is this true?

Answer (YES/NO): YES